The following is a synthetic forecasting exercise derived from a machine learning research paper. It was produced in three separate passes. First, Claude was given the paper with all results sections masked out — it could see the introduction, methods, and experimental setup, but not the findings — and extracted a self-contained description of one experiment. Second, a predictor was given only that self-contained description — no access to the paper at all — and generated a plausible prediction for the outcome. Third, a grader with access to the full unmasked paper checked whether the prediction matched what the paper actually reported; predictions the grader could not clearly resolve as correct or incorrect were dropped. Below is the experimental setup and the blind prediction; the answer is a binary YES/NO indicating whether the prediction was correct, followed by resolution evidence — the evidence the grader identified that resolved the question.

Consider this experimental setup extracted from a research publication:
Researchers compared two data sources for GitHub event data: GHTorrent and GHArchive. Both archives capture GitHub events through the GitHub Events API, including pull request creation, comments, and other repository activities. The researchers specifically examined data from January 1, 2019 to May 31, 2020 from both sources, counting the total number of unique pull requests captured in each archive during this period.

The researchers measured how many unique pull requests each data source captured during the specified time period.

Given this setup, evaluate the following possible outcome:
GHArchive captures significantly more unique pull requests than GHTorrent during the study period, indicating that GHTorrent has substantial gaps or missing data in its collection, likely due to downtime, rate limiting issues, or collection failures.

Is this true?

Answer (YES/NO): NO